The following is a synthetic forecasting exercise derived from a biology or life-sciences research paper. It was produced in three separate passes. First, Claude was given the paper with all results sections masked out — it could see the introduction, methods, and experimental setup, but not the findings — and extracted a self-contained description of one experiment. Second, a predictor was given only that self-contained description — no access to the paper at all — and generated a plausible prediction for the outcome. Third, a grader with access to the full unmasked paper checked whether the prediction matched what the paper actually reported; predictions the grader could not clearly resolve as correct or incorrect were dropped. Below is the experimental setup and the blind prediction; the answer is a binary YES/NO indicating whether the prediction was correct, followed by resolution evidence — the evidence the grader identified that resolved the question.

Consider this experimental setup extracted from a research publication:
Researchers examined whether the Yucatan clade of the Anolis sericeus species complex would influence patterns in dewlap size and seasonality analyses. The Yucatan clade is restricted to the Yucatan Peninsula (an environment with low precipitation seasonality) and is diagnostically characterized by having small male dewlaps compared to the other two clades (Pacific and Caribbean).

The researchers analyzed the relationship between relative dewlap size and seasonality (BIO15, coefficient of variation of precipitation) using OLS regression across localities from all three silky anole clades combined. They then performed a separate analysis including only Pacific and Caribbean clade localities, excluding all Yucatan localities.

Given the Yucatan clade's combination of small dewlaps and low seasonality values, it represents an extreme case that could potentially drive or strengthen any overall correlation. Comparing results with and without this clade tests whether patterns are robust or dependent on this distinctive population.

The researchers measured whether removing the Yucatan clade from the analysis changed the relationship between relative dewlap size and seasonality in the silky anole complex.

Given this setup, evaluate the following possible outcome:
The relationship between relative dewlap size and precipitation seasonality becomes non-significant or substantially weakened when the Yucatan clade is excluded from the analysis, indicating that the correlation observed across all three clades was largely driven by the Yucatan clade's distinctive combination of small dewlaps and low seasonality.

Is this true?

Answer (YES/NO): YES